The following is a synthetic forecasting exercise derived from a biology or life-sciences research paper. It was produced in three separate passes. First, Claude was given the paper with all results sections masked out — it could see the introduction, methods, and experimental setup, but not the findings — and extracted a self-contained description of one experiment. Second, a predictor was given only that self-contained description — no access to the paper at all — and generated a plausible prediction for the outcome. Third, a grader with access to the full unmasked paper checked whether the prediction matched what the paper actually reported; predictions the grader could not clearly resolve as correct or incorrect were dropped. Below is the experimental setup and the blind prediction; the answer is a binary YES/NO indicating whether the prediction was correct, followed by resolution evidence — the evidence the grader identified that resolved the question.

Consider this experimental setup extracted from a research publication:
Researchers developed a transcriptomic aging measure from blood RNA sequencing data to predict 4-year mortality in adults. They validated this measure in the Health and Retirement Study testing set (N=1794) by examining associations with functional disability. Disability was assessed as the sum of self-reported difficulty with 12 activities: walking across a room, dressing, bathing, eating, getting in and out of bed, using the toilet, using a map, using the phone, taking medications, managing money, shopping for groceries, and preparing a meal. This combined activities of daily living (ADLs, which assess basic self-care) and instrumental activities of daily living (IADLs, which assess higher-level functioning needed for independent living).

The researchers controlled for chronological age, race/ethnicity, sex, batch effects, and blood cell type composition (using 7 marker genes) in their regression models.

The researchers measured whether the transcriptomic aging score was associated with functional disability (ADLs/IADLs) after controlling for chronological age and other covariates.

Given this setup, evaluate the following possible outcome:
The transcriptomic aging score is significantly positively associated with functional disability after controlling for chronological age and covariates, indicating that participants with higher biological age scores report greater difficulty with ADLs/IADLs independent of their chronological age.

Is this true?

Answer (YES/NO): YES